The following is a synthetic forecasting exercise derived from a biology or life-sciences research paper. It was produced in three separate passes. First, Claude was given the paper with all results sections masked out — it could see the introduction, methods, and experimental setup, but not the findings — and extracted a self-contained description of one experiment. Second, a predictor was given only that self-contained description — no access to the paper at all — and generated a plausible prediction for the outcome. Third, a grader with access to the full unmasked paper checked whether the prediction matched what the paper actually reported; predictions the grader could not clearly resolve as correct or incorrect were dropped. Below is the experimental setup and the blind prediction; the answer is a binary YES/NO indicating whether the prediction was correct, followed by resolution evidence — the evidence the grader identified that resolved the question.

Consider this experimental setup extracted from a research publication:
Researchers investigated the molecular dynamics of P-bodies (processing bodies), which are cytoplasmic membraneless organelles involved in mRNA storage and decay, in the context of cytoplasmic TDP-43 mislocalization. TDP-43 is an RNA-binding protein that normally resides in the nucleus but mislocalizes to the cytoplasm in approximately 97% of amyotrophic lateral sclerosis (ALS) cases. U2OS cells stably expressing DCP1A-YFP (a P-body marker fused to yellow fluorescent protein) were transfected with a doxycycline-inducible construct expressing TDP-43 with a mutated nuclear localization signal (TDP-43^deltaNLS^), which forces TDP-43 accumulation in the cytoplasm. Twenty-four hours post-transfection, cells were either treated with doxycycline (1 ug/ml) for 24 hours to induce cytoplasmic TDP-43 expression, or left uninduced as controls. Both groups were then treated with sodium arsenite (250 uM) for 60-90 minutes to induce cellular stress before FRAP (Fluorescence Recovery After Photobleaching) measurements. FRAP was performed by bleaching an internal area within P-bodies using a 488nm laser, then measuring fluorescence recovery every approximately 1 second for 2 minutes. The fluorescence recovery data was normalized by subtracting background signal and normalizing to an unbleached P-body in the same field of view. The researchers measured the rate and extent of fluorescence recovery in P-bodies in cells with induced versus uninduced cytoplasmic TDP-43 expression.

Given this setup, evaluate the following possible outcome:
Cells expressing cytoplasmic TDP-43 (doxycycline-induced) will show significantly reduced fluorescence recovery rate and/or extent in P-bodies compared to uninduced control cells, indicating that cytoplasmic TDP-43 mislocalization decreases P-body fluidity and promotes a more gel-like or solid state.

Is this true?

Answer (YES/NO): YES